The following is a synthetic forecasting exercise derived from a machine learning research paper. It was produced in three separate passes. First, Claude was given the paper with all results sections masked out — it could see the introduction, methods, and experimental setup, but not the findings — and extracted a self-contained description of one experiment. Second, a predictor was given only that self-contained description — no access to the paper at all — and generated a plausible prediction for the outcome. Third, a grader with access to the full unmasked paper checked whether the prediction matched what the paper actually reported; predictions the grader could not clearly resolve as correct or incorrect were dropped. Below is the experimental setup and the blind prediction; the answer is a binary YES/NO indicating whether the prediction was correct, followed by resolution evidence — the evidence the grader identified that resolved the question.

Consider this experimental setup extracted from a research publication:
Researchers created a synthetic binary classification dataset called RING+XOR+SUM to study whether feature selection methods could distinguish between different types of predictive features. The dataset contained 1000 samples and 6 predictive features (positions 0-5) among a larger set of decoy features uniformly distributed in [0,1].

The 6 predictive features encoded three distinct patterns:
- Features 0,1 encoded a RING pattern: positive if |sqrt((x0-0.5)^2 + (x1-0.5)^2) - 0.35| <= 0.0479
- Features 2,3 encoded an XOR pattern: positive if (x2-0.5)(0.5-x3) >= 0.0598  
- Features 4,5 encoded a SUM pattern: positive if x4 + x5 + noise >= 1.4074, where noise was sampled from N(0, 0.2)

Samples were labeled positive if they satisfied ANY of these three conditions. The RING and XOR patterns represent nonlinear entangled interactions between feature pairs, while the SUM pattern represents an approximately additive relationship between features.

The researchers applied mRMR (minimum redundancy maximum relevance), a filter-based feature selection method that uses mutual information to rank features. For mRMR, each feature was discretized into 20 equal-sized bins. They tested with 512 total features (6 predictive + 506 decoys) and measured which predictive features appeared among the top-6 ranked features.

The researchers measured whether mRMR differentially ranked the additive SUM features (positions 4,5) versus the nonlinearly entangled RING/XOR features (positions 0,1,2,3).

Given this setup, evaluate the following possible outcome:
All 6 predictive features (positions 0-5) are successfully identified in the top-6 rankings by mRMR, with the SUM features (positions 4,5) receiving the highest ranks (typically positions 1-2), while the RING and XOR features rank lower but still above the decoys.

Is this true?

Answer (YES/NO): NO